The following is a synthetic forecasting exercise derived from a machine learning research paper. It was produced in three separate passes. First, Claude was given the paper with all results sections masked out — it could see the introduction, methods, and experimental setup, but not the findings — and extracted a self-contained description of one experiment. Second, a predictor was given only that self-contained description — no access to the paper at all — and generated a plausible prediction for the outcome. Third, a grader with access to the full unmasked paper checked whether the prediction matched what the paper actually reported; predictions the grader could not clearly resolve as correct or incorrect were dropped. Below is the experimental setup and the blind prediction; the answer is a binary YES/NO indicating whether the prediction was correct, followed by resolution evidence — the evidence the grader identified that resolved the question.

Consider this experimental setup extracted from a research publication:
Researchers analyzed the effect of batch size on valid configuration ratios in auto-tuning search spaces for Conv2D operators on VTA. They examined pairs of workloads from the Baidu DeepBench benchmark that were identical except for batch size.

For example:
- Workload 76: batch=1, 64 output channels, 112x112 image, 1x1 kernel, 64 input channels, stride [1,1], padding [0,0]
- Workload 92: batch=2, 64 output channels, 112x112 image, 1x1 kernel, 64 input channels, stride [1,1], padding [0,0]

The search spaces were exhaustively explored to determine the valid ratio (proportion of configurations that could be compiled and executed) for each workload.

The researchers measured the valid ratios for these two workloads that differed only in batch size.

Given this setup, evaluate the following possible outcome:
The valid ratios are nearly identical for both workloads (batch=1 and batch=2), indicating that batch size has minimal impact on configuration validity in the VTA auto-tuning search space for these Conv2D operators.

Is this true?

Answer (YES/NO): YES